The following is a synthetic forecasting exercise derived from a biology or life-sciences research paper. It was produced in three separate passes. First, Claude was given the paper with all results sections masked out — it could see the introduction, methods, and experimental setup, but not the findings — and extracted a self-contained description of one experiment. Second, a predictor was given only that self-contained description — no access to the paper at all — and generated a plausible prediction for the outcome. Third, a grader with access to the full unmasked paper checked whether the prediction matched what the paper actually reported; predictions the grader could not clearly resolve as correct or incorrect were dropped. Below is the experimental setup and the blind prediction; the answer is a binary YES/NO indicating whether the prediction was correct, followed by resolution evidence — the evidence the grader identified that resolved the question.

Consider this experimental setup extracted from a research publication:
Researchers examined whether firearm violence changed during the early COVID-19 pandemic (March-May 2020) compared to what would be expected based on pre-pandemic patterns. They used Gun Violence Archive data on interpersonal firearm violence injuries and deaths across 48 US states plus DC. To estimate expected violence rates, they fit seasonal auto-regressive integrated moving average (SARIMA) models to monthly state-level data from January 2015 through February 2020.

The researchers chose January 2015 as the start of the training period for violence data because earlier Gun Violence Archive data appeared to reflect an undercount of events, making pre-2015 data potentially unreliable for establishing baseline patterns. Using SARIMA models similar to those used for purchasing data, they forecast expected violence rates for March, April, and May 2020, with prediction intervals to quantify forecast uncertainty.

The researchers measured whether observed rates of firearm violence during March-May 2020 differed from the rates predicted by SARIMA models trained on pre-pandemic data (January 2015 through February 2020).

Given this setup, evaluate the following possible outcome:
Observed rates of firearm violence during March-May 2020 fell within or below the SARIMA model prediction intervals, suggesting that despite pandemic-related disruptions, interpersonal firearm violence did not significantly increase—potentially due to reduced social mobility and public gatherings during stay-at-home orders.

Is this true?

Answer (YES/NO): NO